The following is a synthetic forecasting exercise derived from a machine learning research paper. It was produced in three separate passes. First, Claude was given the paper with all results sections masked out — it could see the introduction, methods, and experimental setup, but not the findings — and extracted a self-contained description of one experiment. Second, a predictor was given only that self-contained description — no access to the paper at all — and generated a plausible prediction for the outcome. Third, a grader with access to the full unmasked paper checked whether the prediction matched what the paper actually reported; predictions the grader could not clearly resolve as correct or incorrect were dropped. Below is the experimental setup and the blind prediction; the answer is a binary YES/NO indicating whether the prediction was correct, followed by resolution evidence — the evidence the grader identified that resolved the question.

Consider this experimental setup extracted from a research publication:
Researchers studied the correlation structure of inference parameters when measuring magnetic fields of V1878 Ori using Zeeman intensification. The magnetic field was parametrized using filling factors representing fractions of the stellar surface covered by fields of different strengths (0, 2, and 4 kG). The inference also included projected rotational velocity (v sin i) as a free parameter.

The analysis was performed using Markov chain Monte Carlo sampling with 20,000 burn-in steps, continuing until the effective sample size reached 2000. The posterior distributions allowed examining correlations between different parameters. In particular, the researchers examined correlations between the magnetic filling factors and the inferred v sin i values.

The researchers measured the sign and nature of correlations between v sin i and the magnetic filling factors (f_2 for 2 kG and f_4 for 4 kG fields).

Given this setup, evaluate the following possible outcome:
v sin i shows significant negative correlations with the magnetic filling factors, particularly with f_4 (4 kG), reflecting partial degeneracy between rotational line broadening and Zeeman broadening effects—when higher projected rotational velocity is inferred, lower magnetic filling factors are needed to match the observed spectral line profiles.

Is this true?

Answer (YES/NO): YES